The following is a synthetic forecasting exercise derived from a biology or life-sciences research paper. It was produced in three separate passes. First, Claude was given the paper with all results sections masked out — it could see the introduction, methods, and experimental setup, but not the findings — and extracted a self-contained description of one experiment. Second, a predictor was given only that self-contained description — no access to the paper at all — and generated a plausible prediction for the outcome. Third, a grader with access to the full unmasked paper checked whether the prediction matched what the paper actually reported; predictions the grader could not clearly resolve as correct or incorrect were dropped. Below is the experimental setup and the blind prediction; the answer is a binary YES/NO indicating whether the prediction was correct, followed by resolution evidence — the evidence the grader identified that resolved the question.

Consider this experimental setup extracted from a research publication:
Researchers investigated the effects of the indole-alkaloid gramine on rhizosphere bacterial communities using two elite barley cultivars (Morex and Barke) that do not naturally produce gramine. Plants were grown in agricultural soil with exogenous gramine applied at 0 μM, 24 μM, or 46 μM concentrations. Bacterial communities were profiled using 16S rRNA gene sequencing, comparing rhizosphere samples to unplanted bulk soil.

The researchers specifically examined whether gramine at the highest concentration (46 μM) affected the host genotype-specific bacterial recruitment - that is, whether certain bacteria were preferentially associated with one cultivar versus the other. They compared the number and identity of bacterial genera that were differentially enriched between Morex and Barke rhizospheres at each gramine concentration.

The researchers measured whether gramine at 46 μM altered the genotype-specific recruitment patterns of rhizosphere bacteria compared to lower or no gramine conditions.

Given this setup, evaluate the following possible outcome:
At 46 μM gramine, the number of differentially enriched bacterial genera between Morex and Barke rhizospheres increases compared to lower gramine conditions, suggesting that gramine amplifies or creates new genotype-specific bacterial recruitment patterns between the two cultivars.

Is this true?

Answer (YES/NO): NO